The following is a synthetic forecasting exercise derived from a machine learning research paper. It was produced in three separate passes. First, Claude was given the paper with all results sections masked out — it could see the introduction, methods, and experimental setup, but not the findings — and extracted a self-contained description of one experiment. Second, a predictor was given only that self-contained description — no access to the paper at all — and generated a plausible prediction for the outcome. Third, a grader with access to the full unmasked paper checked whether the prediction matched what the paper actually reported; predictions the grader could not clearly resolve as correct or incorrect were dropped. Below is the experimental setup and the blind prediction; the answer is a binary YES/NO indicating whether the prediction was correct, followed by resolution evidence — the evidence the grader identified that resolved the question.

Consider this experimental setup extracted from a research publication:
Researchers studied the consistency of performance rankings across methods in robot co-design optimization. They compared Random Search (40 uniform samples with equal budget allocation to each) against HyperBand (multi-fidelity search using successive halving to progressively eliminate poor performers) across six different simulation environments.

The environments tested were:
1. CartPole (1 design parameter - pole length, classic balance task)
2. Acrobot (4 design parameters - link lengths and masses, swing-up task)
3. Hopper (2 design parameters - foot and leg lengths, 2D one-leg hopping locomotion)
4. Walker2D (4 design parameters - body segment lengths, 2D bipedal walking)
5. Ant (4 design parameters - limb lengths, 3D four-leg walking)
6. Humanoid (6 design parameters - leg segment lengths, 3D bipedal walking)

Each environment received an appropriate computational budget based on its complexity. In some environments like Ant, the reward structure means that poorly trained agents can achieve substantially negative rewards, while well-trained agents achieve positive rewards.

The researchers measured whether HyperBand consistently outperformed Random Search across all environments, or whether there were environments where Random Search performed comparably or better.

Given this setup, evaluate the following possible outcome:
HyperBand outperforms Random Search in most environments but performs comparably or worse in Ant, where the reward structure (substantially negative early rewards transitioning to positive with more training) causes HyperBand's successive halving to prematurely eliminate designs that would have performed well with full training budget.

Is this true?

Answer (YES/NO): NO